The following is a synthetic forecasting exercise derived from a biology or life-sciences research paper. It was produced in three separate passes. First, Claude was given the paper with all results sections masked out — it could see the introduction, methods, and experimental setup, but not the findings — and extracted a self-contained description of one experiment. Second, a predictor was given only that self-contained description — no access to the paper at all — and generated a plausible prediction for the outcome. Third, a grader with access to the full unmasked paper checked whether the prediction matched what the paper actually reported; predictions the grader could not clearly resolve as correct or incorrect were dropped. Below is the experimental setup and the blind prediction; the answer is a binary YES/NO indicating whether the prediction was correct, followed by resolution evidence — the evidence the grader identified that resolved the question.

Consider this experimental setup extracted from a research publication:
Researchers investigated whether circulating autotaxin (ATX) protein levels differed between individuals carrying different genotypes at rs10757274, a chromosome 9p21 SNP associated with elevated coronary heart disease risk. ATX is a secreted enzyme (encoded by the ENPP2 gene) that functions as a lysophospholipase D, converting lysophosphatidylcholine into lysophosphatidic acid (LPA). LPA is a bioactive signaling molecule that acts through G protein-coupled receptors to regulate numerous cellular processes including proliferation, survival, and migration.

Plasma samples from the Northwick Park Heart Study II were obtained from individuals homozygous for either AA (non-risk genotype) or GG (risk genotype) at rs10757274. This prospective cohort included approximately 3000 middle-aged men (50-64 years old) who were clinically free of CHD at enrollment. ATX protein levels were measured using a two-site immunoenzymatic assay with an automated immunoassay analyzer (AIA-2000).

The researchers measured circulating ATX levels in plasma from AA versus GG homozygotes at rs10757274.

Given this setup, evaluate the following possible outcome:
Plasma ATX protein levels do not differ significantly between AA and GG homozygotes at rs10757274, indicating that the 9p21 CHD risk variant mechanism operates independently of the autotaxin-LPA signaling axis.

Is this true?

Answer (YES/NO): NO